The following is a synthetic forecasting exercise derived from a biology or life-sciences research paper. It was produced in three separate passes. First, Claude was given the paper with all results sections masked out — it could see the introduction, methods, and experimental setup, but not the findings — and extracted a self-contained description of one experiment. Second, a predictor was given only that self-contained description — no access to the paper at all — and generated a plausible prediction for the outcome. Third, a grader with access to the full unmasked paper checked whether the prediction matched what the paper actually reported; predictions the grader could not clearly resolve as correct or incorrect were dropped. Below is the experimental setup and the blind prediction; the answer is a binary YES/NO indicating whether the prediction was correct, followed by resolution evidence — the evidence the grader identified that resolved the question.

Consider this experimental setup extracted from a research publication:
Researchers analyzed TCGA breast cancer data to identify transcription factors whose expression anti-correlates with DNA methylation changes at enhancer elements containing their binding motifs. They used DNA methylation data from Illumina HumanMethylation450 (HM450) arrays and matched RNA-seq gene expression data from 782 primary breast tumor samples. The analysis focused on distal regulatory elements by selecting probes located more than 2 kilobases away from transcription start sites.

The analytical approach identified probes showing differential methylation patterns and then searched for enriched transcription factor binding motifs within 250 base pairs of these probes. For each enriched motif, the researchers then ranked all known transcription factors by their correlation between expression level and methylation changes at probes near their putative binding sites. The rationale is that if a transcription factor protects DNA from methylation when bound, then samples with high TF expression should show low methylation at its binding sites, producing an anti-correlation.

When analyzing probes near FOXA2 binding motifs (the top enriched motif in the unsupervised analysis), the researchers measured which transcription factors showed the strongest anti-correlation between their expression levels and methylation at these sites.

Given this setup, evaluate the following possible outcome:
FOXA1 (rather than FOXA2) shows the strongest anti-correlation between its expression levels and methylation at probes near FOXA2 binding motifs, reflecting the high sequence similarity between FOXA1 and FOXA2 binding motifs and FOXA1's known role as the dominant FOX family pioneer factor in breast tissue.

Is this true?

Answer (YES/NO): YES